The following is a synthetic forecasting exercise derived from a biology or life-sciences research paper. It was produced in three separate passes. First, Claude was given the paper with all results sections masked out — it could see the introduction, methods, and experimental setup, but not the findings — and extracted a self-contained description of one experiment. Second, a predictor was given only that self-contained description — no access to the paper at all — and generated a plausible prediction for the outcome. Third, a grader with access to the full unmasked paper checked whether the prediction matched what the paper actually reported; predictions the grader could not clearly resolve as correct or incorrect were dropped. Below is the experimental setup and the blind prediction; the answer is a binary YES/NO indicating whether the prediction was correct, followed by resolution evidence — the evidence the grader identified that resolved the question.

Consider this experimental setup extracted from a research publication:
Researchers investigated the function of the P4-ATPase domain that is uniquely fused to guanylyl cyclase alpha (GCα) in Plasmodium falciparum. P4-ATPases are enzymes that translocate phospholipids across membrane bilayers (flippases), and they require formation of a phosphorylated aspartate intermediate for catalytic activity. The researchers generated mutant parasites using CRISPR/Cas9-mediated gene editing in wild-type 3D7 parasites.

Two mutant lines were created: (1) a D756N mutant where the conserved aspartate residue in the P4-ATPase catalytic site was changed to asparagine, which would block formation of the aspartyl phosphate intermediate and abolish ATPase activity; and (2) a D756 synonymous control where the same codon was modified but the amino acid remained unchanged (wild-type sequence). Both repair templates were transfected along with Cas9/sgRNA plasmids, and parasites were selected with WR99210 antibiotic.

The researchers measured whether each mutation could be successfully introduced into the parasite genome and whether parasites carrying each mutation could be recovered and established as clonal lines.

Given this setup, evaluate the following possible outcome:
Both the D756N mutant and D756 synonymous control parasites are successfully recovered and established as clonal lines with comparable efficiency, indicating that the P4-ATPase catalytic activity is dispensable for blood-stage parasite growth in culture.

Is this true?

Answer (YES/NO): NO